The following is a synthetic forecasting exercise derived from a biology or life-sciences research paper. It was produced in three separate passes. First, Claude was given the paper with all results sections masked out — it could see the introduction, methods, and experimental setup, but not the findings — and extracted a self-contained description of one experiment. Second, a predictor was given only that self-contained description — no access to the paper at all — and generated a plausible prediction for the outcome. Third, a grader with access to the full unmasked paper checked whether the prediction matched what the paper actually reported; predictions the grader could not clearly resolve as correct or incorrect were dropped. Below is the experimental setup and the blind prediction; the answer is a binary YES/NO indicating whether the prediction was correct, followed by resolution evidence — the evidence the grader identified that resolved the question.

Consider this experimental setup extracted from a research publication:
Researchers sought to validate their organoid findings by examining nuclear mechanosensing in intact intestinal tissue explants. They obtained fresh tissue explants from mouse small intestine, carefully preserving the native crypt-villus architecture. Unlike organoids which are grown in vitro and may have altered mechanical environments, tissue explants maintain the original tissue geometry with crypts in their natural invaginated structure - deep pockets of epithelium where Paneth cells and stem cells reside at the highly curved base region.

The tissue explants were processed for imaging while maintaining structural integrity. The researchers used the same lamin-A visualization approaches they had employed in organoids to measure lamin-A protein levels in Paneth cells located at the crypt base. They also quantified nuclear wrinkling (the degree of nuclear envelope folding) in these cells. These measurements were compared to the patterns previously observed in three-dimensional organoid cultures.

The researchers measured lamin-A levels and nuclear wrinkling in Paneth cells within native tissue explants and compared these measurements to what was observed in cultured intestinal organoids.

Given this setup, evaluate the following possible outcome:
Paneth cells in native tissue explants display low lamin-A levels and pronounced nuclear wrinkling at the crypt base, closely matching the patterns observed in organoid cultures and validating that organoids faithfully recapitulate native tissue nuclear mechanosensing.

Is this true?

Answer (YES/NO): NO